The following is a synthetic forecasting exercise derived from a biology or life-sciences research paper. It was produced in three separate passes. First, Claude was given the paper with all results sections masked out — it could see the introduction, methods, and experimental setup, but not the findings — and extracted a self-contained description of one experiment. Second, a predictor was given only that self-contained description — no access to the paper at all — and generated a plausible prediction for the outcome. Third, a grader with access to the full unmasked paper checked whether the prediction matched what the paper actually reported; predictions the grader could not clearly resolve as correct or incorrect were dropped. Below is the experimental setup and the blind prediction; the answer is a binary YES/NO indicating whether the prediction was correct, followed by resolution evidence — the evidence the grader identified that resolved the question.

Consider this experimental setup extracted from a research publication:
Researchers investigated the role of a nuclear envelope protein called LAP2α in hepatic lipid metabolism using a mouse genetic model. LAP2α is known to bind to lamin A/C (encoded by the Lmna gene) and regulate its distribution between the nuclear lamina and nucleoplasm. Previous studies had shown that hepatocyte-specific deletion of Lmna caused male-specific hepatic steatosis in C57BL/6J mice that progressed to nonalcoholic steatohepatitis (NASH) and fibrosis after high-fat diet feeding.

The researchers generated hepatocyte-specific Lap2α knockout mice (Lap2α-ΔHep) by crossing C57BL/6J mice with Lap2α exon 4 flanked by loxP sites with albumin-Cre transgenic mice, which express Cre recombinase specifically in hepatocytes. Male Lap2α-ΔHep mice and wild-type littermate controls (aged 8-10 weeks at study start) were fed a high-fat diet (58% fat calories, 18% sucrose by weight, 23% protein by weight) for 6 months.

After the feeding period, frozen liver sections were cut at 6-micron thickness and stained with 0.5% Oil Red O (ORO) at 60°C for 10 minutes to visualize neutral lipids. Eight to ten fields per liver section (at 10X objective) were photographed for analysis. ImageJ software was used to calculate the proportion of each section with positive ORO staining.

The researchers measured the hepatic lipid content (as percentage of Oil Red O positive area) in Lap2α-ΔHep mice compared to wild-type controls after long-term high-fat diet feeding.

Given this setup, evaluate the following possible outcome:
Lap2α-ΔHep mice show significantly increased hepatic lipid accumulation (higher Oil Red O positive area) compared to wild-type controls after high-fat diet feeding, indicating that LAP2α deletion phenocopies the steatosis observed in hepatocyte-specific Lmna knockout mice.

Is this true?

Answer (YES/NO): NO